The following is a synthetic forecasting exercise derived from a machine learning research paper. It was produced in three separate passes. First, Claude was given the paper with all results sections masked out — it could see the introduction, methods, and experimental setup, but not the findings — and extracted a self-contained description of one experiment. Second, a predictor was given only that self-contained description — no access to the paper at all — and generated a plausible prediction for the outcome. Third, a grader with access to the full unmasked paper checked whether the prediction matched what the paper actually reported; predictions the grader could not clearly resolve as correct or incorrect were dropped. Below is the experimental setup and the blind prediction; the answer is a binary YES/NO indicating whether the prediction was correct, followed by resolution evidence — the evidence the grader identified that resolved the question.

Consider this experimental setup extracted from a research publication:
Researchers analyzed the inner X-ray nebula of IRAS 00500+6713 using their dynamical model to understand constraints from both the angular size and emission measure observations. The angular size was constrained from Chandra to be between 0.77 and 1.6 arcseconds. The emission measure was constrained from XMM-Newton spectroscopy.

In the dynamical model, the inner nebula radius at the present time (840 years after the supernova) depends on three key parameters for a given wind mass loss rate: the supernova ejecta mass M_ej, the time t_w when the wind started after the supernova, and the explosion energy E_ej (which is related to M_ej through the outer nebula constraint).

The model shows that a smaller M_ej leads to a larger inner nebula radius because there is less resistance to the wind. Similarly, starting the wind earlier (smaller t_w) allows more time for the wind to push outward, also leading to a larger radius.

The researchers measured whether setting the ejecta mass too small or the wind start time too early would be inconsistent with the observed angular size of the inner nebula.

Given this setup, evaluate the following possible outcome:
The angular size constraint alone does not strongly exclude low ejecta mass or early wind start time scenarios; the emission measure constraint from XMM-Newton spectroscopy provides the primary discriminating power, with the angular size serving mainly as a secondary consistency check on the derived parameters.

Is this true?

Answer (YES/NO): NO